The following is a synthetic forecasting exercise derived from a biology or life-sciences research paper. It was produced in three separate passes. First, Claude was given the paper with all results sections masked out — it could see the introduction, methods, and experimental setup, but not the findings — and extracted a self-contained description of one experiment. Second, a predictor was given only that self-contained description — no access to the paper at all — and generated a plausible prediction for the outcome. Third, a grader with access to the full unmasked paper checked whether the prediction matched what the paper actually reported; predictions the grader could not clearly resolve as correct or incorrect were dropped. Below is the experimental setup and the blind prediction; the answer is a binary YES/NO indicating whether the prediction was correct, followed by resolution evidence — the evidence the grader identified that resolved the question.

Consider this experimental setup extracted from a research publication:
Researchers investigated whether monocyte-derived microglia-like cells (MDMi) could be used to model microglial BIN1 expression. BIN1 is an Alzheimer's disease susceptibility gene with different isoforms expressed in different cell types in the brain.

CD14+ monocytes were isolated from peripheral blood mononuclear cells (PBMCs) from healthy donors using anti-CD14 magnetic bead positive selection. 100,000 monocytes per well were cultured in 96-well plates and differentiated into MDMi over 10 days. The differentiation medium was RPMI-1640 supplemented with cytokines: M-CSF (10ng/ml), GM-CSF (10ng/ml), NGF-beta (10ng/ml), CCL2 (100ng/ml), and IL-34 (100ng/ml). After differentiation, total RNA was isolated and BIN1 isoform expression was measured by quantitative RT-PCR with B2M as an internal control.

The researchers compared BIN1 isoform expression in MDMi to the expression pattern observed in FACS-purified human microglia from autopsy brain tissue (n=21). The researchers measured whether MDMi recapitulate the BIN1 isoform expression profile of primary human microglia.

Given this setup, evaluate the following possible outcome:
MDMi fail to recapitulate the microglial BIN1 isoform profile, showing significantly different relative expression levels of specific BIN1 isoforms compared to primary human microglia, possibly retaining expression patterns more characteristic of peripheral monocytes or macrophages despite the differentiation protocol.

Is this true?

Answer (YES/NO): NO